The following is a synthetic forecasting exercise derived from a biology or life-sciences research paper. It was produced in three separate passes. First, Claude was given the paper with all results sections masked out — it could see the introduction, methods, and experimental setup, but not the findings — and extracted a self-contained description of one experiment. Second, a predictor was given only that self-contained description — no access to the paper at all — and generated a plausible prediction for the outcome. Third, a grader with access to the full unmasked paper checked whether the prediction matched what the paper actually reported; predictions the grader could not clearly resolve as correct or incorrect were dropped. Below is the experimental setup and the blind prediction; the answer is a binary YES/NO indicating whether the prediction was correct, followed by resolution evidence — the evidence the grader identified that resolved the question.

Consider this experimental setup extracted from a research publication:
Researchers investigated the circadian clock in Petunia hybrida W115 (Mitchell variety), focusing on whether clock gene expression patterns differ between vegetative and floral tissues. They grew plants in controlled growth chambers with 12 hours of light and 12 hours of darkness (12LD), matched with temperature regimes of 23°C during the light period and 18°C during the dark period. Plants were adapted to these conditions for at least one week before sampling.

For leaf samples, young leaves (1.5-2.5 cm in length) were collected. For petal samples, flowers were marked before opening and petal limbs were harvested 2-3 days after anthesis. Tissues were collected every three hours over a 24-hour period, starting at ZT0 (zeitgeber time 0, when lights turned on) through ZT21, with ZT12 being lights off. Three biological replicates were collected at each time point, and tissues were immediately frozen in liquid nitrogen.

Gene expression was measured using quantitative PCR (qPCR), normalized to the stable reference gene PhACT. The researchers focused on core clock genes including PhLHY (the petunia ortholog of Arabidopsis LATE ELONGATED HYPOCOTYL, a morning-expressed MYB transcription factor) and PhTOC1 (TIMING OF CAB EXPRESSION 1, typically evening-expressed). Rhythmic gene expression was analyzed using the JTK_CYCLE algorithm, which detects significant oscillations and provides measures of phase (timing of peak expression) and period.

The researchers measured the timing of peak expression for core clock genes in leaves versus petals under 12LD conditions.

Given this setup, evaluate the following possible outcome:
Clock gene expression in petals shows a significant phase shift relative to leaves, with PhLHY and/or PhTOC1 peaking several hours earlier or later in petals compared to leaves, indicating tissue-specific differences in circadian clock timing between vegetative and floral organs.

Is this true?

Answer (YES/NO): YES